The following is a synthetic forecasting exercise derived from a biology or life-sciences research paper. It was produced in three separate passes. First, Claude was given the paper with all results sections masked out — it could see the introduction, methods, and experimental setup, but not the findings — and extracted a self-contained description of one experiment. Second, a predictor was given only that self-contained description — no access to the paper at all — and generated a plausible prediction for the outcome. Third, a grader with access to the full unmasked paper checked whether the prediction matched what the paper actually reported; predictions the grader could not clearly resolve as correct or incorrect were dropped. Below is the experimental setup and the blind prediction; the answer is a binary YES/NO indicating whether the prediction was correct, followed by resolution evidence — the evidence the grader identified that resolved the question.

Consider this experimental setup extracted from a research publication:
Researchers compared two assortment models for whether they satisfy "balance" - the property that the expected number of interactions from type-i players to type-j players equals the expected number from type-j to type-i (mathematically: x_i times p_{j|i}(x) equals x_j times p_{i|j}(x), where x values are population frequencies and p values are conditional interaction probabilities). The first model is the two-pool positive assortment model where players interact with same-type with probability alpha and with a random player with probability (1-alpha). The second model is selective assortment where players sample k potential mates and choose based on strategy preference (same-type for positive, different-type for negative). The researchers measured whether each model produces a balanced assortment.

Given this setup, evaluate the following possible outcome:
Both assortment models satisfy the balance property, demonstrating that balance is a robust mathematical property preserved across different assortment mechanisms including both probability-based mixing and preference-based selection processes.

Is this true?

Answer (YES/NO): NO